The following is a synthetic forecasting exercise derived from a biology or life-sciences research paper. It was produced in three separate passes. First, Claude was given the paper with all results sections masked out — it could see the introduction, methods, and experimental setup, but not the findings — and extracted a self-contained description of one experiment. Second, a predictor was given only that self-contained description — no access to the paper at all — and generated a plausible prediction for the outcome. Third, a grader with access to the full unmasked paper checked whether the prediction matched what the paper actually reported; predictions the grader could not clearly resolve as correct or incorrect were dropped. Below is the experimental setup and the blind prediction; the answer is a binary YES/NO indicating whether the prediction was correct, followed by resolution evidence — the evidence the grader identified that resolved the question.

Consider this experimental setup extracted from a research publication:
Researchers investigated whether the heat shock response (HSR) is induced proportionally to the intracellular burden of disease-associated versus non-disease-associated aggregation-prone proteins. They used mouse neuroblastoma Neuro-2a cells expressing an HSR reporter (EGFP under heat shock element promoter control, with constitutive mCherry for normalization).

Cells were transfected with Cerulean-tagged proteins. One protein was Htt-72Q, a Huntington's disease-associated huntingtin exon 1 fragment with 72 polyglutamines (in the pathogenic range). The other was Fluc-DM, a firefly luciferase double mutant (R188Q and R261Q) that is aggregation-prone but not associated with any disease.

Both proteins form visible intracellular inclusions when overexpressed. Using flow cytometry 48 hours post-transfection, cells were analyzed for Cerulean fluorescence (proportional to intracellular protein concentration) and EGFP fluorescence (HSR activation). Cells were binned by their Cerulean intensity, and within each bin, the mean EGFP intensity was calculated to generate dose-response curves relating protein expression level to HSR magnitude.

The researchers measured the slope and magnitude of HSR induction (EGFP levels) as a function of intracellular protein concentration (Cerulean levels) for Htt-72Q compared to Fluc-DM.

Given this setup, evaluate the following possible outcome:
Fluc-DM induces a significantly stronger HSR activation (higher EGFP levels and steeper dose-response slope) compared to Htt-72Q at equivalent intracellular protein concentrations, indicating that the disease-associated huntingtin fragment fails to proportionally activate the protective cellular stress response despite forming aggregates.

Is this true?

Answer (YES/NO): YES